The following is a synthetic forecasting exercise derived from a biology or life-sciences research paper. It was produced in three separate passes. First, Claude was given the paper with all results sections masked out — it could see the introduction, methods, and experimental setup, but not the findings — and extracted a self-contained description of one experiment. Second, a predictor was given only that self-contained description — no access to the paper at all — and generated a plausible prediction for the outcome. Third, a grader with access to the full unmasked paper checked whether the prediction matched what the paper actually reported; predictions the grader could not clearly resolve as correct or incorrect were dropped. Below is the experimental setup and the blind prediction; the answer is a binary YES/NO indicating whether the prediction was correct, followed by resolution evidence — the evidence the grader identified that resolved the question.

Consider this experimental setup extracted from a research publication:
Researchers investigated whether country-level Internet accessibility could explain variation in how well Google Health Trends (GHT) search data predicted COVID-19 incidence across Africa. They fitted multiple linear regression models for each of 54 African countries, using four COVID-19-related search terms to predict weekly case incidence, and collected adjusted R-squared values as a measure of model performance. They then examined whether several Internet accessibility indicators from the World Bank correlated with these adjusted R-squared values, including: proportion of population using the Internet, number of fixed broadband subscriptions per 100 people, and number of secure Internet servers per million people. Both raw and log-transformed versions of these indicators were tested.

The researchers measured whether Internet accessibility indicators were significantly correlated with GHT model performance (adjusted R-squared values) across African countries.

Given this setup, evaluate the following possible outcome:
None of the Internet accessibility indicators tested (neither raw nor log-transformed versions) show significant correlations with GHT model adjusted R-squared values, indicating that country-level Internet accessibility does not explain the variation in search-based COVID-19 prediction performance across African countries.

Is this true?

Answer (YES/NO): NO